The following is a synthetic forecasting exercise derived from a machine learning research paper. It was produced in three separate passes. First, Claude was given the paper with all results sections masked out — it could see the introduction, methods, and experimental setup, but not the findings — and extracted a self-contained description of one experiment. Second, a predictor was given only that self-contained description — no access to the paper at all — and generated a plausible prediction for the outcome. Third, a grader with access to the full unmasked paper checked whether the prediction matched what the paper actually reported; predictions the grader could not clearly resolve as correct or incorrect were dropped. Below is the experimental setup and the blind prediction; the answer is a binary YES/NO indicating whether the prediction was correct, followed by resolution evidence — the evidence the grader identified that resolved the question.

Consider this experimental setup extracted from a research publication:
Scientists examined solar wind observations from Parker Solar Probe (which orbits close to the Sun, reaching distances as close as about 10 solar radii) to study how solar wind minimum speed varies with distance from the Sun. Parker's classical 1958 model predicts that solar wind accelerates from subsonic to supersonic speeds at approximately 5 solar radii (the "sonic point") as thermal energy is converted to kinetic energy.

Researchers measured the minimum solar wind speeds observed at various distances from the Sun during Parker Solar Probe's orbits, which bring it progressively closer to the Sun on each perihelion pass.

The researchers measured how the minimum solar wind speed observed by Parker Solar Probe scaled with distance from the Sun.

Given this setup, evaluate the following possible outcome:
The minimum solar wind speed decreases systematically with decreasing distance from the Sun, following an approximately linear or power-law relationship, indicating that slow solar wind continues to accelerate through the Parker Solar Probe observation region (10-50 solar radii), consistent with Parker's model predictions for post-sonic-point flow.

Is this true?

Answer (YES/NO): YES